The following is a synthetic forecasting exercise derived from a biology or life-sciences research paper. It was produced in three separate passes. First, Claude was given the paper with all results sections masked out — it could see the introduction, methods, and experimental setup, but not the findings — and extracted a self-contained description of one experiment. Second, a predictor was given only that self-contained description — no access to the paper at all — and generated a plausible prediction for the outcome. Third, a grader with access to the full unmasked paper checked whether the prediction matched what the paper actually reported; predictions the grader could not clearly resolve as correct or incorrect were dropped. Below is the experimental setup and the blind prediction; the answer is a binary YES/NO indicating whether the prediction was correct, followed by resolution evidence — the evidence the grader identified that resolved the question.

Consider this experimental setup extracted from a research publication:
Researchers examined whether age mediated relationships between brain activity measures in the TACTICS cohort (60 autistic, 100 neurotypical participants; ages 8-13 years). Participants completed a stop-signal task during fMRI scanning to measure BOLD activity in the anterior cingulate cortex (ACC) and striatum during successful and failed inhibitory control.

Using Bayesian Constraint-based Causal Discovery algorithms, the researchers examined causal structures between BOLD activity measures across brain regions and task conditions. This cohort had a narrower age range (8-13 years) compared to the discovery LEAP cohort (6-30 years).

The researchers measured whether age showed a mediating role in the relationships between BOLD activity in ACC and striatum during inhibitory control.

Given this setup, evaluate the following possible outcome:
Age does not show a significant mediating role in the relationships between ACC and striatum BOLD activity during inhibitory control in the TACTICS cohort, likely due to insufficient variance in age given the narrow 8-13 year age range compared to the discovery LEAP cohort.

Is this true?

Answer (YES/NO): NO